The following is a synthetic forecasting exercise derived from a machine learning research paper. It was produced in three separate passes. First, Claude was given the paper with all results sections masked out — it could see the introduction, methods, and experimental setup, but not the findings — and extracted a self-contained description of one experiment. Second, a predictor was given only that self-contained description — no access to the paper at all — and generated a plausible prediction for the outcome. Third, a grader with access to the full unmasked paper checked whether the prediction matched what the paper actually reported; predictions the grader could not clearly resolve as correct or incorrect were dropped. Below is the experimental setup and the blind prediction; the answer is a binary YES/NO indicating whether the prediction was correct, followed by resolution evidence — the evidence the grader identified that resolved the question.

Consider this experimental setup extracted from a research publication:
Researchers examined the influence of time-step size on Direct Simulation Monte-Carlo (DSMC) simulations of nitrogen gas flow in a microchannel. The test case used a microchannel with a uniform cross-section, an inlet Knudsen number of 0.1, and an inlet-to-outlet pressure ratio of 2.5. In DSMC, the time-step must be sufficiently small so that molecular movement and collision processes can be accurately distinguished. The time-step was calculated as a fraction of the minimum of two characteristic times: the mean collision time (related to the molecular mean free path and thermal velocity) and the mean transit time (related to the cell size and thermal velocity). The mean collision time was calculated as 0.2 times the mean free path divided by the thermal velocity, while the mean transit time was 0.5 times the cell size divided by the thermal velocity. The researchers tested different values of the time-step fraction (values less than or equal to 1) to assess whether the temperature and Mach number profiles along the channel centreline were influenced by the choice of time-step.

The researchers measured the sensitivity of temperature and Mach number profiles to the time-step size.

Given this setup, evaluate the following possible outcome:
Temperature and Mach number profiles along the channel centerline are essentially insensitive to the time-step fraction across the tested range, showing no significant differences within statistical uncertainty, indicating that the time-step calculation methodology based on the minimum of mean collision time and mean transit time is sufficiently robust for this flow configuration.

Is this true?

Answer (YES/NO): YES